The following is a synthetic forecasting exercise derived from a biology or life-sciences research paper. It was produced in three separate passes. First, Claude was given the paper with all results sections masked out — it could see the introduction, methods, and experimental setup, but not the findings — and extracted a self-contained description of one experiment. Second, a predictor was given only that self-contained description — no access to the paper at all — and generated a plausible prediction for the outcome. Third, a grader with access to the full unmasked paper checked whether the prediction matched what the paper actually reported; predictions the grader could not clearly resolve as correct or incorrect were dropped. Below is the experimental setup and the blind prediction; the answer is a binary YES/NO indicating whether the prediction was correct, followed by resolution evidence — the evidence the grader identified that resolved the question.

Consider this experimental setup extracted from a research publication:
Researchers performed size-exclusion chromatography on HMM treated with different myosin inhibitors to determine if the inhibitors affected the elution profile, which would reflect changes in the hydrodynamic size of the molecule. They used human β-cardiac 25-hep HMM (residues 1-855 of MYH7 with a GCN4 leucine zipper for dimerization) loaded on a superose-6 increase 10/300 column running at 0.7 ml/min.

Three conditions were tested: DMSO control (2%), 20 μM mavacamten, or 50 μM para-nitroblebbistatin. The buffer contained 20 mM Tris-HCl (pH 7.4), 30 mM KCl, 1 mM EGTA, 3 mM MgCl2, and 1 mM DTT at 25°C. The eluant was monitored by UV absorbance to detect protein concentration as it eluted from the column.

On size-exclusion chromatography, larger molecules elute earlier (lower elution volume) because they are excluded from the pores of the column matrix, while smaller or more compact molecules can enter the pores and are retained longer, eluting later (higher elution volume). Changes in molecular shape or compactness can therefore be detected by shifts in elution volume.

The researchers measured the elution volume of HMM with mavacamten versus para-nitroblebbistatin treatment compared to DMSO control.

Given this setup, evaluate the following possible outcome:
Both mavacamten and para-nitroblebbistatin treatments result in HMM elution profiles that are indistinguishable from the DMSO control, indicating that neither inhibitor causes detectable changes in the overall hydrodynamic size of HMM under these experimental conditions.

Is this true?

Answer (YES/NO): YES